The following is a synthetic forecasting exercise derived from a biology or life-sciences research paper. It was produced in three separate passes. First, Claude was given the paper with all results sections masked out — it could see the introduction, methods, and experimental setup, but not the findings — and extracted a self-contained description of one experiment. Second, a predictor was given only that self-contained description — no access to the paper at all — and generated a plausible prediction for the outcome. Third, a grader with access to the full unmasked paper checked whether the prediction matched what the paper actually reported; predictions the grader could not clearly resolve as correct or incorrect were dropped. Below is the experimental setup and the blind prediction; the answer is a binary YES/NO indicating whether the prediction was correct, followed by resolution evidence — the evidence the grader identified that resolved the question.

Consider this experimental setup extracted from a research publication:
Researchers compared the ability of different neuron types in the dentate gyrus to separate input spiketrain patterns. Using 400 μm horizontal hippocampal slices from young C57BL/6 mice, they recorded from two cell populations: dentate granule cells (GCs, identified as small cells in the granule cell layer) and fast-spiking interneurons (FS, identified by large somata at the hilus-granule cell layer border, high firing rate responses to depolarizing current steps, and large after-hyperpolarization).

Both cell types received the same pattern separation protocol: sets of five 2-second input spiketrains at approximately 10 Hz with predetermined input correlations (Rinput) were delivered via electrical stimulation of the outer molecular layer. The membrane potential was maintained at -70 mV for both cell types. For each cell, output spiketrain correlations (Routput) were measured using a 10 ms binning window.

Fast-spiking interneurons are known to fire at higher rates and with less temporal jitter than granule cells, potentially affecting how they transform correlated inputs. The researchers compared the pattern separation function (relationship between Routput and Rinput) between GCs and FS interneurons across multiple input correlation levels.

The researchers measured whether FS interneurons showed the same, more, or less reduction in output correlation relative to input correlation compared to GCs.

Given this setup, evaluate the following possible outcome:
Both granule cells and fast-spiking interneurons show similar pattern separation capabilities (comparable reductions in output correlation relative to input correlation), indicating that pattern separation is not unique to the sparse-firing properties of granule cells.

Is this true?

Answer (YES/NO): NO